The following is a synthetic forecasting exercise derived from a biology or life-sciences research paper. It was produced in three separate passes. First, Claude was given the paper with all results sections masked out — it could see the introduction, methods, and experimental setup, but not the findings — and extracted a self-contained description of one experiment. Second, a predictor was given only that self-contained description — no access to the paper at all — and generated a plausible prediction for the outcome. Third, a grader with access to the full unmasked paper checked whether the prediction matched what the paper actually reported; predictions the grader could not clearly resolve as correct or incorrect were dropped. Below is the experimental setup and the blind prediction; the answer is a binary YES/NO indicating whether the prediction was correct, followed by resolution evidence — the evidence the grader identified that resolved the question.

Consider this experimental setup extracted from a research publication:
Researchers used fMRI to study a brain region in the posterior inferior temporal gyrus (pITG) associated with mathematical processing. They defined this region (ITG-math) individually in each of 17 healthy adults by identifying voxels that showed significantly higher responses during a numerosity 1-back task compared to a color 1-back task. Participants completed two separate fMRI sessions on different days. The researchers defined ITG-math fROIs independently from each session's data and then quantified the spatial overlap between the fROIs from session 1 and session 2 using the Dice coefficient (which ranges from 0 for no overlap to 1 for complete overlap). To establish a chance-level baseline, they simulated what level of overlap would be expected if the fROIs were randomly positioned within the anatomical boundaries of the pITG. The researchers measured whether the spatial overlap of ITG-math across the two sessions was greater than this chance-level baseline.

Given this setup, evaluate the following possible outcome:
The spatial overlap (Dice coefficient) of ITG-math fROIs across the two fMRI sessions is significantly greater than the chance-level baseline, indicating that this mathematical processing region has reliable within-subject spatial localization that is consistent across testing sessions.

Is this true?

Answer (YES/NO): YES